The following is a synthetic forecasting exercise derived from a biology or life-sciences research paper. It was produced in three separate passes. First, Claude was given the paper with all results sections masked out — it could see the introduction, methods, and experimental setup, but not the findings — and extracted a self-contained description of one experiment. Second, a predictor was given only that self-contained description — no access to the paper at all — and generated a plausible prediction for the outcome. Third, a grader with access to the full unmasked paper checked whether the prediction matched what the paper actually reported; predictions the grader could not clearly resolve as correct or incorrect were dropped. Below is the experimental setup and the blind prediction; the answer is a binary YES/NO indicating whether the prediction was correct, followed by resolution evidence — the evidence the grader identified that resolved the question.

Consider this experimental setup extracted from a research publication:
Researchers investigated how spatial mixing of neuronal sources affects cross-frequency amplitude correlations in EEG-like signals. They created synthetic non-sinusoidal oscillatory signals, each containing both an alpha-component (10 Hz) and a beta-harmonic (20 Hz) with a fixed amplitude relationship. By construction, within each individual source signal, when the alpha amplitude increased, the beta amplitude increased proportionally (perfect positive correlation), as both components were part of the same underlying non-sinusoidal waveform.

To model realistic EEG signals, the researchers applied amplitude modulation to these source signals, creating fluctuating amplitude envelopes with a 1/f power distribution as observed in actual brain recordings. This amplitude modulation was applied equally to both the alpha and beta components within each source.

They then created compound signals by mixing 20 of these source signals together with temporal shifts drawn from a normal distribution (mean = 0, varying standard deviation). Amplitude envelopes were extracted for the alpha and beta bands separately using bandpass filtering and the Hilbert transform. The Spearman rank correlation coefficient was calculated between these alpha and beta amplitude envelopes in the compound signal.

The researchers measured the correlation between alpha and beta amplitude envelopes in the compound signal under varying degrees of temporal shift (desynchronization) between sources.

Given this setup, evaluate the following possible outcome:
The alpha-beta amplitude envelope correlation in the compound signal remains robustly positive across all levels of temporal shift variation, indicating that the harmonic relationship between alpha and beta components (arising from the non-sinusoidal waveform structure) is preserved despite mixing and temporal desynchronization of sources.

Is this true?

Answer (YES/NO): NO